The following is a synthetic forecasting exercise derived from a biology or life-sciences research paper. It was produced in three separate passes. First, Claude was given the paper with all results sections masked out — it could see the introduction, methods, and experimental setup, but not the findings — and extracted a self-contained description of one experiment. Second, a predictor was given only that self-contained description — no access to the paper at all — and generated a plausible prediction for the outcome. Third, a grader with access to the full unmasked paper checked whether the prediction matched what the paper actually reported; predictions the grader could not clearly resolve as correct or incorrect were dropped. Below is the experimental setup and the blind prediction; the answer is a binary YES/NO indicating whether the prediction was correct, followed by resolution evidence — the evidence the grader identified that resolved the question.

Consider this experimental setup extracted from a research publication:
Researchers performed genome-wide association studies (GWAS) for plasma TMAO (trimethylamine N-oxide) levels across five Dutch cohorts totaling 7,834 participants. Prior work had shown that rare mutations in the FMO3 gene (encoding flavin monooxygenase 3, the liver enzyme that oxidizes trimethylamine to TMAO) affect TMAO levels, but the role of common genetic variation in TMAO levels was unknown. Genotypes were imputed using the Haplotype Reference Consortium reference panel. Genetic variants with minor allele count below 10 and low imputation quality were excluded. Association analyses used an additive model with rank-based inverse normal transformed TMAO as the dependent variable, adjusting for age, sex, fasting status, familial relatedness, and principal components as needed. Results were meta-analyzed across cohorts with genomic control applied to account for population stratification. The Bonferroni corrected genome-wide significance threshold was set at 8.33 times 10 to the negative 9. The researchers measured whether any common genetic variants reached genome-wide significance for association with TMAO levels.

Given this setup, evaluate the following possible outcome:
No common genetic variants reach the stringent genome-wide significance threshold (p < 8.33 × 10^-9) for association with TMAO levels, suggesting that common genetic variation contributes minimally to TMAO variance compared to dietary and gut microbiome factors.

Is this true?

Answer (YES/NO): YES